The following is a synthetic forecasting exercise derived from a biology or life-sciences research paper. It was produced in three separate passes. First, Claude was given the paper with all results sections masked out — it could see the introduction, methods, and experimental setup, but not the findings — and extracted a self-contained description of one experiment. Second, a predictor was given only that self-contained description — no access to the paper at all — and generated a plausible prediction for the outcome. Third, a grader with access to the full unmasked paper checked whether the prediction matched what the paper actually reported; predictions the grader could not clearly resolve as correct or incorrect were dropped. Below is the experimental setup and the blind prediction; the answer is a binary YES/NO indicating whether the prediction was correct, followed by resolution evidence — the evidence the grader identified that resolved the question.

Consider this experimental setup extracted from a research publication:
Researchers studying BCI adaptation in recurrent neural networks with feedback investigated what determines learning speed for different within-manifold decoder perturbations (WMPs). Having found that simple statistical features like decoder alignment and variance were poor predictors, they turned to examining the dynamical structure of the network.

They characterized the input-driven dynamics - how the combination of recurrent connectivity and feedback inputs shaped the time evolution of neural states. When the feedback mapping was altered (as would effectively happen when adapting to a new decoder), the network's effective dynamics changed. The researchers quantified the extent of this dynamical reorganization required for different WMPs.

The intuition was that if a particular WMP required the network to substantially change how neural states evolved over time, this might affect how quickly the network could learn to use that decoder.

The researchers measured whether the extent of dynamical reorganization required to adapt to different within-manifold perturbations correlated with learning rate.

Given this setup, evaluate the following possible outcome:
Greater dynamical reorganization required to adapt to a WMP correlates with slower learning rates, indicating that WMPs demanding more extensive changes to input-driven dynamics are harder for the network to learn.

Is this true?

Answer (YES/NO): YES